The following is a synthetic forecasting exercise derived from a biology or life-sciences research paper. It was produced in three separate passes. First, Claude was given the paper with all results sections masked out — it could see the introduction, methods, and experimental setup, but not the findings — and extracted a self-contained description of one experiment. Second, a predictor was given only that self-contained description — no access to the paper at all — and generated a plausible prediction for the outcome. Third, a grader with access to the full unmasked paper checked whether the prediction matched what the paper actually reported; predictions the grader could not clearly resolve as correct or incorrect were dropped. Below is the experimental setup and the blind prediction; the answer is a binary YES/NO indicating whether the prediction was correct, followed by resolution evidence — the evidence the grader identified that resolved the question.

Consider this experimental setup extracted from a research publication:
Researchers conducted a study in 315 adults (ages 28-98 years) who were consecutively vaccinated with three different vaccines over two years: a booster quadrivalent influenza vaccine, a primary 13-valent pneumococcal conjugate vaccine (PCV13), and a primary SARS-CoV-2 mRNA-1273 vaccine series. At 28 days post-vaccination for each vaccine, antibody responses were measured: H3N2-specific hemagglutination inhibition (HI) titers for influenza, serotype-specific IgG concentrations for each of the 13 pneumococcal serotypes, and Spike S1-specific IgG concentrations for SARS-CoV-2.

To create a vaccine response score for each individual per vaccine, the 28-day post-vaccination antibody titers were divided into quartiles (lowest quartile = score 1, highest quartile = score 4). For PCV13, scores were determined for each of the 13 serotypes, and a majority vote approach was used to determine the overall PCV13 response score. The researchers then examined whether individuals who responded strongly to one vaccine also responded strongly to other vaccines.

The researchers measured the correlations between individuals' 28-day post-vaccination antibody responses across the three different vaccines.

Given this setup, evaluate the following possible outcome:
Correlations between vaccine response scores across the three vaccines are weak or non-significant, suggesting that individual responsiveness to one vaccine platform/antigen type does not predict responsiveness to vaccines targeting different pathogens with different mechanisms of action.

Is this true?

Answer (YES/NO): YES